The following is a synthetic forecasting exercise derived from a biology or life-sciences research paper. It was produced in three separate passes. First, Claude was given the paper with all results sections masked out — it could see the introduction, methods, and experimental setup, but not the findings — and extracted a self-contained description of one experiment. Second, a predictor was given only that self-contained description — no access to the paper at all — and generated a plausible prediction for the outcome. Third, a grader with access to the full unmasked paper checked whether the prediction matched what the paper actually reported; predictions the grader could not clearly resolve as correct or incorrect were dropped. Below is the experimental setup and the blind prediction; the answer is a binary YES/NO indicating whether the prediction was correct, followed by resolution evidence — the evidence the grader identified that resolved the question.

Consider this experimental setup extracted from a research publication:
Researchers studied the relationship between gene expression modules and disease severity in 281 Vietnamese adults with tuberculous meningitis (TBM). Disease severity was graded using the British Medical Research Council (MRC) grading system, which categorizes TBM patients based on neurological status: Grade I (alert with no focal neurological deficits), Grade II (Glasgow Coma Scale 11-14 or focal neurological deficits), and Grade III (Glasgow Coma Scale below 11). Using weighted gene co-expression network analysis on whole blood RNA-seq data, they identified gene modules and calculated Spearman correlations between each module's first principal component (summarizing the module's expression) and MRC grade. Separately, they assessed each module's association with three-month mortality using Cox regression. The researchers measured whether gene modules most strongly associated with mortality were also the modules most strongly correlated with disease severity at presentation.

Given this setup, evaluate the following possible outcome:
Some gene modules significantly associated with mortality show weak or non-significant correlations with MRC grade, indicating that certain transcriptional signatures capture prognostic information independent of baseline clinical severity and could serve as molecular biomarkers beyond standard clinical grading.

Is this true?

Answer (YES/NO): NO